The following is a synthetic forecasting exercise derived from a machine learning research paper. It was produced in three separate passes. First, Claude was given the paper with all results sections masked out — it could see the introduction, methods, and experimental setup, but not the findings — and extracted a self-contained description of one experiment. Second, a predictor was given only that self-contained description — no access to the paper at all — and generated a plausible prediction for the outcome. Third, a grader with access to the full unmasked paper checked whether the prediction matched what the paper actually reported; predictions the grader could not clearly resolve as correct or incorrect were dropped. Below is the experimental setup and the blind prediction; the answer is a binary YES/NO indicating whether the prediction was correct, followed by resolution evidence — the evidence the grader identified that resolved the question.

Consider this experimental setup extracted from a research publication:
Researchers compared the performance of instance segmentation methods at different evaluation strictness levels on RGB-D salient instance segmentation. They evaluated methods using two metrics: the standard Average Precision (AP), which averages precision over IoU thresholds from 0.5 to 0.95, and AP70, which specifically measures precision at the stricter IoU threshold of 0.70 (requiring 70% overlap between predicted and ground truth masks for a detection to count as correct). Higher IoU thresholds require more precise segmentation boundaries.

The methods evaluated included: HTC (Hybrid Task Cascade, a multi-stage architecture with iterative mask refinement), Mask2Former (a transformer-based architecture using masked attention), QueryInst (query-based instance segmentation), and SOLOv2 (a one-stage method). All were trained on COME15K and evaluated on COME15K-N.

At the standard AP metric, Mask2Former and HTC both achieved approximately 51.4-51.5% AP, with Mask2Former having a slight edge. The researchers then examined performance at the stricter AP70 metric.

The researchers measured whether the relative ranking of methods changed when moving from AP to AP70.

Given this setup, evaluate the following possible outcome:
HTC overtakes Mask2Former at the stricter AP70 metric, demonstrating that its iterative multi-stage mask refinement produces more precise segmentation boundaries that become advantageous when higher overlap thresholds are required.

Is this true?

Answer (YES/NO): YES